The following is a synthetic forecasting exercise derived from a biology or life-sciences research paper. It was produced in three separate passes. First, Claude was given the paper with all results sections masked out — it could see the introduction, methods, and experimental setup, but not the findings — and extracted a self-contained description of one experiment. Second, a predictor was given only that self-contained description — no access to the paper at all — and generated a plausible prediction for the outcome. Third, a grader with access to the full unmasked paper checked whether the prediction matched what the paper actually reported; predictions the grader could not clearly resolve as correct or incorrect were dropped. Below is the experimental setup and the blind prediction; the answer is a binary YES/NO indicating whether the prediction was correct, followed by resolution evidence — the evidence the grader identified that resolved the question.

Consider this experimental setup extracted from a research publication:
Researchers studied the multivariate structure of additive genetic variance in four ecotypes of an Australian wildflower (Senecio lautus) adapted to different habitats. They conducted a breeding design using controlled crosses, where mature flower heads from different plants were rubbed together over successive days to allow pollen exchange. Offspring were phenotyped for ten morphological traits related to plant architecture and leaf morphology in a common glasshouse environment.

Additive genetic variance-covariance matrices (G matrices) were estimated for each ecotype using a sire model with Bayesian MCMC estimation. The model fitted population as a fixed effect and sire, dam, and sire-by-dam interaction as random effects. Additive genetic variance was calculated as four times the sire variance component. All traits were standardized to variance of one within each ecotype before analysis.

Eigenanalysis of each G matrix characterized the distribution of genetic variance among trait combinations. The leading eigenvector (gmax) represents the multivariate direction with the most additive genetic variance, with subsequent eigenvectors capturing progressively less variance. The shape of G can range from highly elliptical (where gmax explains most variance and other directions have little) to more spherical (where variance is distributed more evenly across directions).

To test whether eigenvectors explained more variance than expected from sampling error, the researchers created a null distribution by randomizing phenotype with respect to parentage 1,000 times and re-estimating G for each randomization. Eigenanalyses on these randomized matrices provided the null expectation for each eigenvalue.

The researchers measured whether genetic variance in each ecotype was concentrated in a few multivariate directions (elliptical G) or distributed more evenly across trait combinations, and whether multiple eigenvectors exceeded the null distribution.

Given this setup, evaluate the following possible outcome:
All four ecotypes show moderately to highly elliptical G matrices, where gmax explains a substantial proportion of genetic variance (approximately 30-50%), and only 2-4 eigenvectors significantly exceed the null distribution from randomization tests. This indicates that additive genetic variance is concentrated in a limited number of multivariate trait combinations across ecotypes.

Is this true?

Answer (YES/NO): NO